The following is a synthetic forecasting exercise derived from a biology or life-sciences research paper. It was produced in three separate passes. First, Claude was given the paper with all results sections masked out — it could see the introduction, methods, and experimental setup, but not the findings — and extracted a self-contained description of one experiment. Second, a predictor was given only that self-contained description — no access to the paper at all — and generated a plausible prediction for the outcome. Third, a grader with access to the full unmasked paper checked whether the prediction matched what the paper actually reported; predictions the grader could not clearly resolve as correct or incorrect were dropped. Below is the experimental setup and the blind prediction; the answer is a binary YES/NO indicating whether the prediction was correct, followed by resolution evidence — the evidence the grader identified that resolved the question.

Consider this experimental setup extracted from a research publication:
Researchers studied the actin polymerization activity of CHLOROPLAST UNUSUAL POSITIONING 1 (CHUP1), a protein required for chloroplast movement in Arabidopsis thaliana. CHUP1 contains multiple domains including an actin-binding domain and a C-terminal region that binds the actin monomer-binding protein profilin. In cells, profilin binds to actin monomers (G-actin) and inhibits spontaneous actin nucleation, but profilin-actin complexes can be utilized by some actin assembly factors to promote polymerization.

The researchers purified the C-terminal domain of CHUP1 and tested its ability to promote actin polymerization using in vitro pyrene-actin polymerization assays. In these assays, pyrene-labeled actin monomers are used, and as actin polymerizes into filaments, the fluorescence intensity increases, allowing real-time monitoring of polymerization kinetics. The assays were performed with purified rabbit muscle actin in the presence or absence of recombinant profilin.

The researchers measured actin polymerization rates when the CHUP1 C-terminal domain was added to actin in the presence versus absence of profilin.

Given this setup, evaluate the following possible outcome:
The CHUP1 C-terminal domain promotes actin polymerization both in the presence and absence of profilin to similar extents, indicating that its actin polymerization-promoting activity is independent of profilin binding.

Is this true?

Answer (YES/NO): NO